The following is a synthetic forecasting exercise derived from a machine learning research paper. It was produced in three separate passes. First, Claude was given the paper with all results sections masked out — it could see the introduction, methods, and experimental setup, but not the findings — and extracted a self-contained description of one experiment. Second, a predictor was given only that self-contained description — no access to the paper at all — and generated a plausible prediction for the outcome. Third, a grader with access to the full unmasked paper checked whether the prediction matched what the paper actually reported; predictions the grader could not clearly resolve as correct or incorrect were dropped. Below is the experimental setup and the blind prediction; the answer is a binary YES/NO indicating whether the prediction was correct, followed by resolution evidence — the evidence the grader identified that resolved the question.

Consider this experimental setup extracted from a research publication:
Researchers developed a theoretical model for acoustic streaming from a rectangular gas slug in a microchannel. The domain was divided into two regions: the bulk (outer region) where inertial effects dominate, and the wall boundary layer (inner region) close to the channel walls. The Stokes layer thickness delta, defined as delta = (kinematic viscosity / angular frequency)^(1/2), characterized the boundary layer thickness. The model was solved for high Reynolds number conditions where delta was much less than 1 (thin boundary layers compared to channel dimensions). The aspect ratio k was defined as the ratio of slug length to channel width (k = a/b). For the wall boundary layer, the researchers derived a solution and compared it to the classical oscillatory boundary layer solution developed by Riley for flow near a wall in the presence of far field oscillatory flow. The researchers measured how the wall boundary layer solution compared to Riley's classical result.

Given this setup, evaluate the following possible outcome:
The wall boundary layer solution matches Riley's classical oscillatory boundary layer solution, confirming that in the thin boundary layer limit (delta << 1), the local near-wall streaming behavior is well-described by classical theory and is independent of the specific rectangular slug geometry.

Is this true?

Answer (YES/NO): NO